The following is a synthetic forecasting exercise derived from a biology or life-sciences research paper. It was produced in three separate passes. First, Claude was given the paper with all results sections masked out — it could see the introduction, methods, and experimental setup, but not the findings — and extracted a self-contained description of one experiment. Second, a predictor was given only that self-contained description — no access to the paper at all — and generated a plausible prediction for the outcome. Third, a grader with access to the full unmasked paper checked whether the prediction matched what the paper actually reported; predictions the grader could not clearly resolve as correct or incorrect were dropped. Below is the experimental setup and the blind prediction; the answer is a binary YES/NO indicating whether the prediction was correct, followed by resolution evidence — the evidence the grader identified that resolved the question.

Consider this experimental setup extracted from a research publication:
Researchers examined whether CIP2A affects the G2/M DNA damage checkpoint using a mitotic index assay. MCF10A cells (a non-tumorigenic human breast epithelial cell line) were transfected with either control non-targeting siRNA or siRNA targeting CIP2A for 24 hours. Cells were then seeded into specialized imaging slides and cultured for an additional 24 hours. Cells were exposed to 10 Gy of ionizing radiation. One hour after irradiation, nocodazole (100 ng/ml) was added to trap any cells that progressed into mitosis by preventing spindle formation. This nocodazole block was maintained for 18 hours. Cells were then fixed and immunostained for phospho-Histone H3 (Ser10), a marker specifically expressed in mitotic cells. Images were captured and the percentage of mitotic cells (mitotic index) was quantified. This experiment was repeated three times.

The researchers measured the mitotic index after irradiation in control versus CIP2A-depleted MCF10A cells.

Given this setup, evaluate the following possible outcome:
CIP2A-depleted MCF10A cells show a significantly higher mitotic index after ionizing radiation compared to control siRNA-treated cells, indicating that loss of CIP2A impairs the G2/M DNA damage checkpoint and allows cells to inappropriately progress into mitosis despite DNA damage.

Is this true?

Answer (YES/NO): NO